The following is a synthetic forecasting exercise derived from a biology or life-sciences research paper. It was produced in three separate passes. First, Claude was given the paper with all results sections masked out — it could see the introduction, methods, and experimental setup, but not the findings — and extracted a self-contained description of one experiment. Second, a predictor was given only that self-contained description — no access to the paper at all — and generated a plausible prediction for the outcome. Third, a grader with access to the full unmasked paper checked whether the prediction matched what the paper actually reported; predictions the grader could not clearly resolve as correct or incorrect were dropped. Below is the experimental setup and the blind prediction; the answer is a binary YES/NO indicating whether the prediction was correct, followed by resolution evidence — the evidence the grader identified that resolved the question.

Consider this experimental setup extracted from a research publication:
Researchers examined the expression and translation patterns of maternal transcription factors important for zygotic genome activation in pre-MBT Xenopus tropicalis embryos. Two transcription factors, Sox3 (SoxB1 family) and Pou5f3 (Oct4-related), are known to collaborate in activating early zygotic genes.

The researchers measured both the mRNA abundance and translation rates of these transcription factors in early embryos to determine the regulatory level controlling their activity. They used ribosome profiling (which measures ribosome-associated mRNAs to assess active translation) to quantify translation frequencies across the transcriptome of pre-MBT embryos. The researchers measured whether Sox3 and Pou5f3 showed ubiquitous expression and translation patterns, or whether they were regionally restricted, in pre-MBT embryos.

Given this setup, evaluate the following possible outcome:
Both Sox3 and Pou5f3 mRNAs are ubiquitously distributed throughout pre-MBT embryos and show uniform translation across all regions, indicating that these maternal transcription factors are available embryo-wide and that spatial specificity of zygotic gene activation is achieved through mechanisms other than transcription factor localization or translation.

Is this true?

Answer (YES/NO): YES